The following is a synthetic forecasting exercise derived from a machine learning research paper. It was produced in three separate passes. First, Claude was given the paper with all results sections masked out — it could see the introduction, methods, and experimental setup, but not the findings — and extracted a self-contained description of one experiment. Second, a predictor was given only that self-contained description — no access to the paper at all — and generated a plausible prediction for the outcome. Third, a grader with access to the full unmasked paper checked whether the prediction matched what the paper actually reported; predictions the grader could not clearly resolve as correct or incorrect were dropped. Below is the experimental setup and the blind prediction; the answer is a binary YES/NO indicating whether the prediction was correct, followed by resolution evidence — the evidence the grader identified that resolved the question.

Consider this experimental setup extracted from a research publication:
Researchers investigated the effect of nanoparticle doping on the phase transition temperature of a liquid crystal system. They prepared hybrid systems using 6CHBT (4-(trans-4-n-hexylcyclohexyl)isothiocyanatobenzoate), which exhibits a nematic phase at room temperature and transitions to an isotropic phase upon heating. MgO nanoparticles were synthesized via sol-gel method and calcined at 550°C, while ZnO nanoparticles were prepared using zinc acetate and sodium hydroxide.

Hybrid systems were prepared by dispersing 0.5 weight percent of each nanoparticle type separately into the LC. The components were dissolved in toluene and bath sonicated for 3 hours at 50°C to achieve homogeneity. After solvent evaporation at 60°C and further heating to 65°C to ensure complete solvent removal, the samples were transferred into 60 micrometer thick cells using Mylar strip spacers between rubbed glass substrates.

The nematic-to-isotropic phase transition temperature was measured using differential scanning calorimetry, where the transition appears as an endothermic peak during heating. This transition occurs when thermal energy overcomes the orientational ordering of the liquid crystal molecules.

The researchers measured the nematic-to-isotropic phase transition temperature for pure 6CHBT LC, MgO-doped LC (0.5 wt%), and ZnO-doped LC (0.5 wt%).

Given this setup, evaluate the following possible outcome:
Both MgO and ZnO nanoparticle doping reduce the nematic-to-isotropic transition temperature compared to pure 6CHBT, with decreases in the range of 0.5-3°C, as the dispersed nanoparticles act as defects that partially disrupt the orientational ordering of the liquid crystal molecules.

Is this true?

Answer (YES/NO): NO